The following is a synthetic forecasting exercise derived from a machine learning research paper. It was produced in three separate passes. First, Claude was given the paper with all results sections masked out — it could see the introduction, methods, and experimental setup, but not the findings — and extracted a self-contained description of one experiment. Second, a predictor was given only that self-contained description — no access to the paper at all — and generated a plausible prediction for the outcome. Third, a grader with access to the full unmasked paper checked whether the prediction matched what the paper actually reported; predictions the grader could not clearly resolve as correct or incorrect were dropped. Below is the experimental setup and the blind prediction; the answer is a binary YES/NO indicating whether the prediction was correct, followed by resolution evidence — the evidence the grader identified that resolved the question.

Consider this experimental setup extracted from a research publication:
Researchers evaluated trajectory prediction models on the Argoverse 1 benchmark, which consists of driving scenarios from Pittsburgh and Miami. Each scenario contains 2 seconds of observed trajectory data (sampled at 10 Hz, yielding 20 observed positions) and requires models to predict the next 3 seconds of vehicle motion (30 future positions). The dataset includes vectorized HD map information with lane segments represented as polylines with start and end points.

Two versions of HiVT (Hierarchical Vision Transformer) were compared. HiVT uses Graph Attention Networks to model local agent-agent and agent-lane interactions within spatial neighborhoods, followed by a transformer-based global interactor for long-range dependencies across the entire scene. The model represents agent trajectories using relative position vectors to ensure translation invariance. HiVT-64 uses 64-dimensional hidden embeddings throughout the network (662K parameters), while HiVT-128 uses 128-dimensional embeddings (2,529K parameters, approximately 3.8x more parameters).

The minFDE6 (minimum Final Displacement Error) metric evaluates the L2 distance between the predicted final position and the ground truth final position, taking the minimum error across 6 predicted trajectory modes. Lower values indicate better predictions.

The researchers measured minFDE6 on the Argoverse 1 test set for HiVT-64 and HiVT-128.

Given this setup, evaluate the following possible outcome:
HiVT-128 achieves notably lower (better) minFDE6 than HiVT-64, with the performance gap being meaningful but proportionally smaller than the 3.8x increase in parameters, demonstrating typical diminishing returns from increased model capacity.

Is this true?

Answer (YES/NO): YES